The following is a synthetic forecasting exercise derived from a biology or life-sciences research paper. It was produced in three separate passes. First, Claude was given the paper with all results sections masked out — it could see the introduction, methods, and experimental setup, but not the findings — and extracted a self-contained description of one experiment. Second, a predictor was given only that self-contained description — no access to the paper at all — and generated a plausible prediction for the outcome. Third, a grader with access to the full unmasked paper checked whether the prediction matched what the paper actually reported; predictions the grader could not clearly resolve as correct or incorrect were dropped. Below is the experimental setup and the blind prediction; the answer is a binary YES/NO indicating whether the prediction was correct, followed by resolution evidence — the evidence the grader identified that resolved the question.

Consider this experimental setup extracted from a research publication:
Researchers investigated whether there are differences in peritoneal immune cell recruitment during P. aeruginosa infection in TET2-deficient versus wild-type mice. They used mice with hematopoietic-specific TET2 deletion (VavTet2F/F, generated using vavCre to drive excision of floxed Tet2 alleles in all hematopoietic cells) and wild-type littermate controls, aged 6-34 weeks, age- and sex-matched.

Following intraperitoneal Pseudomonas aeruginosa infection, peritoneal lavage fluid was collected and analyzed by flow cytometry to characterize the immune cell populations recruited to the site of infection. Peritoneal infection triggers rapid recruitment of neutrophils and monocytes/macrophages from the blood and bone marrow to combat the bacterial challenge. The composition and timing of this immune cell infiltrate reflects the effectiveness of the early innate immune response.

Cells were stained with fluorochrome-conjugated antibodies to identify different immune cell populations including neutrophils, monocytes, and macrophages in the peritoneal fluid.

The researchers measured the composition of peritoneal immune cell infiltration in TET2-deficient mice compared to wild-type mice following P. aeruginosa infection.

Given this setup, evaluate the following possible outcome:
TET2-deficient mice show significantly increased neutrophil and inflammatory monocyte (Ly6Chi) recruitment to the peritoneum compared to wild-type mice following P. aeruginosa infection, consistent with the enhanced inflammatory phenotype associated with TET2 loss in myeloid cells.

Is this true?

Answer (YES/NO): NO